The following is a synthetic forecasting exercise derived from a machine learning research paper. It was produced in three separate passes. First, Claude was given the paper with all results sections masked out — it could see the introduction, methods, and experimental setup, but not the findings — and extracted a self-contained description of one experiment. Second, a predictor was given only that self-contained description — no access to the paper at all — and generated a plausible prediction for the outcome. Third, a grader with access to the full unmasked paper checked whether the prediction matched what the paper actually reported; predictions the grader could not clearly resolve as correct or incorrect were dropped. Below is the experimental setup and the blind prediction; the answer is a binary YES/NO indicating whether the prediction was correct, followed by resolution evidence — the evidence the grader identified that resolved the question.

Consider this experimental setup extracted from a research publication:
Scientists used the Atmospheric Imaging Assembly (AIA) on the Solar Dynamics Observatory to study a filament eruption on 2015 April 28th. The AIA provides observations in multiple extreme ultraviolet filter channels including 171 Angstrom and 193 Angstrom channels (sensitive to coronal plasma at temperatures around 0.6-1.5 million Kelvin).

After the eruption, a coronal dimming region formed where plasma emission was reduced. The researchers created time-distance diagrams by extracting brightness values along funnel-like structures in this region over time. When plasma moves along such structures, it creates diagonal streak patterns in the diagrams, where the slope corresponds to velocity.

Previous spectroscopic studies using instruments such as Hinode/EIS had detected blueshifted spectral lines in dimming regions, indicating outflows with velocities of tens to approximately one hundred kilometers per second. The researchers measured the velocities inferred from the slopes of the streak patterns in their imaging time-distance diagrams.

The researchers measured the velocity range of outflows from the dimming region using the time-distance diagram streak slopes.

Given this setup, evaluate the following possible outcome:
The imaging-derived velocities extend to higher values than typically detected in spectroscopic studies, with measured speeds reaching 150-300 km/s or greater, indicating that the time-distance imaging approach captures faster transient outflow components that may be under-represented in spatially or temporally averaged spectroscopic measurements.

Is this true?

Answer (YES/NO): NO